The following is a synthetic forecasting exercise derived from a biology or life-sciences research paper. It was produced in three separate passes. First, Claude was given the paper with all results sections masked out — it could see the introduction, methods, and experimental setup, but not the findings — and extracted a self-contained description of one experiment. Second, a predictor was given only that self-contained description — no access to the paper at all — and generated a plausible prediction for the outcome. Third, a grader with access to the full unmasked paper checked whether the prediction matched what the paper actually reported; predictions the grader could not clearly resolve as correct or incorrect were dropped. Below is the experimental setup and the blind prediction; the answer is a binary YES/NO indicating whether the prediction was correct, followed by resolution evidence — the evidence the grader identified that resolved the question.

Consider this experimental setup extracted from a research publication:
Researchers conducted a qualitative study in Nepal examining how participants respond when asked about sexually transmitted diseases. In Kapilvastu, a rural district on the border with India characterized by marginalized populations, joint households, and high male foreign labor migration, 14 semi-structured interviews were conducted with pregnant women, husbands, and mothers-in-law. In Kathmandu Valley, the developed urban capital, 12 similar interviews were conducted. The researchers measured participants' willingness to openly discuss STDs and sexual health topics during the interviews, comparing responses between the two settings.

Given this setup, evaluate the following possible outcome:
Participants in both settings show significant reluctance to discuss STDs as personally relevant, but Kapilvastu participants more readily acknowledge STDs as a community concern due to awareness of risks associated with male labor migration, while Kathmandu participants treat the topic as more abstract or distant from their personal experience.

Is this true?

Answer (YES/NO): NO